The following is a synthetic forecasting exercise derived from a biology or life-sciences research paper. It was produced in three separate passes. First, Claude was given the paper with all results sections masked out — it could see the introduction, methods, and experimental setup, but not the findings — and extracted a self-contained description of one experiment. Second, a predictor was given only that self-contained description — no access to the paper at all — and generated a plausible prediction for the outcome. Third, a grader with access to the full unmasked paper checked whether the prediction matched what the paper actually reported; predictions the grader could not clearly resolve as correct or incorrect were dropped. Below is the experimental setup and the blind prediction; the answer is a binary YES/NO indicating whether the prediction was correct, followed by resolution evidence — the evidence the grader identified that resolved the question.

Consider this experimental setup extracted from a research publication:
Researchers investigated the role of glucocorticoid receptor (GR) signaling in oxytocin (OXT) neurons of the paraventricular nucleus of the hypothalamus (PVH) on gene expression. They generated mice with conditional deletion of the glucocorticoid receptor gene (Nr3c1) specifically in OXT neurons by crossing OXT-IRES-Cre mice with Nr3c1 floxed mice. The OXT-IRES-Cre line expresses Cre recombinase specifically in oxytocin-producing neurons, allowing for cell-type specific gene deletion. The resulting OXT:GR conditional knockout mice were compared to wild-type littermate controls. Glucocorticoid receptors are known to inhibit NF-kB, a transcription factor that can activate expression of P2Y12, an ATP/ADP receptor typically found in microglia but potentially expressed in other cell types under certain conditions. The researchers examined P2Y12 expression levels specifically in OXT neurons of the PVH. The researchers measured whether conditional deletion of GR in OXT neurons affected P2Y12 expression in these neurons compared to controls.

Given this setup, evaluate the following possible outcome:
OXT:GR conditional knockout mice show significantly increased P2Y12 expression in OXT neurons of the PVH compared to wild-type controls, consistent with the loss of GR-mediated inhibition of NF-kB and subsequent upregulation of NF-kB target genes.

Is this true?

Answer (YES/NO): YES